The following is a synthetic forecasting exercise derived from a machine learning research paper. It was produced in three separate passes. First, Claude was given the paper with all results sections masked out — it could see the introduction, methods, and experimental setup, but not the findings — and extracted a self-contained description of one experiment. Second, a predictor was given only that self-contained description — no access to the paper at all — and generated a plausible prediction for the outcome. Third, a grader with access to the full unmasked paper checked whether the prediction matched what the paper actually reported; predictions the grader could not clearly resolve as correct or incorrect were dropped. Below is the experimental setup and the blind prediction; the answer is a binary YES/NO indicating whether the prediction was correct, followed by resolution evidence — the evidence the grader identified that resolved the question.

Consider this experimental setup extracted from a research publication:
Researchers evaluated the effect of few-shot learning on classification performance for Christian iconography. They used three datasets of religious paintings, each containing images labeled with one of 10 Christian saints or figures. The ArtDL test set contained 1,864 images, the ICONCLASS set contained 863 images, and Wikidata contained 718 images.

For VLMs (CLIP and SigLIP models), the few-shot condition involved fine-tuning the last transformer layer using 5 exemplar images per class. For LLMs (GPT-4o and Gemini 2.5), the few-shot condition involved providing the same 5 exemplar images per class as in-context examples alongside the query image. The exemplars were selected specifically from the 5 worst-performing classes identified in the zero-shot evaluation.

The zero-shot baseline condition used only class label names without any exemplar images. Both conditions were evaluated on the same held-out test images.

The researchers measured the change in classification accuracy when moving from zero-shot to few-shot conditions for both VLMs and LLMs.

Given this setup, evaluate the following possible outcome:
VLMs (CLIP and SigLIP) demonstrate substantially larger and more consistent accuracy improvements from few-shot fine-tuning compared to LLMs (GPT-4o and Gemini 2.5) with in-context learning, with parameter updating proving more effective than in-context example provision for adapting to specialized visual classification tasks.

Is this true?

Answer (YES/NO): NO